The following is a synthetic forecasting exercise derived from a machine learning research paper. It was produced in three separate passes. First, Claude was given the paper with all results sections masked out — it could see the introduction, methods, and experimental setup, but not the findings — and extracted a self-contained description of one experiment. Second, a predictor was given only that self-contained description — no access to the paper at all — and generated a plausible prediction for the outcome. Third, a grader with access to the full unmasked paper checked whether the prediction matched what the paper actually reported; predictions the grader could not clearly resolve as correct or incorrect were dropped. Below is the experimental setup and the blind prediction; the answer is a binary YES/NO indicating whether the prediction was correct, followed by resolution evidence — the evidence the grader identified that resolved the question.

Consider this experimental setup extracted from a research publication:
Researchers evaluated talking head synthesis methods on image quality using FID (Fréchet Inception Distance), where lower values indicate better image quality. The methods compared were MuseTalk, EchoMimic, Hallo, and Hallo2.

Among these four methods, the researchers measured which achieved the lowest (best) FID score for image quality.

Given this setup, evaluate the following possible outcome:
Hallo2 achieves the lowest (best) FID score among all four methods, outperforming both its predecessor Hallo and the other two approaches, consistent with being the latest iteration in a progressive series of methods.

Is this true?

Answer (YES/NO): NO